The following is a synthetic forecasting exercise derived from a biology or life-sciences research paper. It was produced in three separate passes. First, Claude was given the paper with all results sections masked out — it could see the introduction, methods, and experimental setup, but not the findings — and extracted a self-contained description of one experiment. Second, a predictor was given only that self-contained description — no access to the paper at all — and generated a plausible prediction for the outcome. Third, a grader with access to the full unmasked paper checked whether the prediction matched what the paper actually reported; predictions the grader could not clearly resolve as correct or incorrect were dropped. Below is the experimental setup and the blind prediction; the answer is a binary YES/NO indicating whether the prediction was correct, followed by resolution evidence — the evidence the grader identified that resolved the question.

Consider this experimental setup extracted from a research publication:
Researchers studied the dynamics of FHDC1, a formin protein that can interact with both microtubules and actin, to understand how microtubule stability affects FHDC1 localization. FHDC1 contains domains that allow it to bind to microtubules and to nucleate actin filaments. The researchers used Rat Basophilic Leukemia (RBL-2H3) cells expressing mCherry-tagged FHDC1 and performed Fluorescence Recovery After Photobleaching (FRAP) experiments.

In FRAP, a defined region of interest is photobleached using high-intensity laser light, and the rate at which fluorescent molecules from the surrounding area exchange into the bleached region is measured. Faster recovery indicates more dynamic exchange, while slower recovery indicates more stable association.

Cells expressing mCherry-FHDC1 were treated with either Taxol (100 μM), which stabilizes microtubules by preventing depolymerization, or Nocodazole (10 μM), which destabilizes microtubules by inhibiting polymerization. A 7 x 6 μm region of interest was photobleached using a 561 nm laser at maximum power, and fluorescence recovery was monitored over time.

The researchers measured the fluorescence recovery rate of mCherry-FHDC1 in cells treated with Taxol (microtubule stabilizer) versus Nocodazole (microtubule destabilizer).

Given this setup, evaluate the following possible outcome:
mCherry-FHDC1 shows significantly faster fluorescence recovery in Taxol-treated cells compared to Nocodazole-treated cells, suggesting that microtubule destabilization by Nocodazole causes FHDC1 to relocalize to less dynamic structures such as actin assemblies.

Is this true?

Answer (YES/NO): NO